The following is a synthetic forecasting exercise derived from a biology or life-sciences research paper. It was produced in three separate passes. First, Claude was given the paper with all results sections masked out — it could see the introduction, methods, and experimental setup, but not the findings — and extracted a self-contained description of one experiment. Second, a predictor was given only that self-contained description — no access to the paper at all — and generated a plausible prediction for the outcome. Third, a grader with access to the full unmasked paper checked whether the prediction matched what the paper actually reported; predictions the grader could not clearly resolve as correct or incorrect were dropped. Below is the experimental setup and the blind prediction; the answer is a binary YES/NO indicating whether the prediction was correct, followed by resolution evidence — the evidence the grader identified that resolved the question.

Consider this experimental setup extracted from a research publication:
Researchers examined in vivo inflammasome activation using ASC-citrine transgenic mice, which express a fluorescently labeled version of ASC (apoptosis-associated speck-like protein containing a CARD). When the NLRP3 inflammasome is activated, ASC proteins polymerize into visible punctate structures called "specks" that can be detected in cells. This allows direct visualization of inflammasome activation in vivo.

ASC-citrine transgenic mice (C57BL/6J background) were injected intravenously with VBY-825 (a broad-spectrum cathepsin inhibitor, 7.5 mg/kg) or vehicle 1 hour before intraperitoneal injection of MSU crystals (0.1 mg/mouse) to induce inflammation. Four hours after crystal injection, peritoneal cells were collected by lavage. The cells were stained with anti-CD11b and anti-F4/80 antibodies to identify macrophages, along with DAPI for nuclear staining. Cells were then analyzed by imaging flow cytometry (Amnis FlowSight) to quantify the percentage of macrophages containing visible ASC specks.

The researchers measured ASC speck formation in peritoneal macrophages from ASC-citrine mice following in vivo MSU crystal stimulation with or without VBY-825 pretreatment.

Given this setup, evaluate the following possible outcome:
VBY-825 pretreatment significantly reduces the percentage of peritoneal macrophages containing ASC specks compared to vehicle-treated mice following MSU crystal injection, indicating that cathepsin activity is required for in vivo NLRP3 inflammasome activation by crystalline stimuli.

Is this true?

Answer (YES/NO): YES